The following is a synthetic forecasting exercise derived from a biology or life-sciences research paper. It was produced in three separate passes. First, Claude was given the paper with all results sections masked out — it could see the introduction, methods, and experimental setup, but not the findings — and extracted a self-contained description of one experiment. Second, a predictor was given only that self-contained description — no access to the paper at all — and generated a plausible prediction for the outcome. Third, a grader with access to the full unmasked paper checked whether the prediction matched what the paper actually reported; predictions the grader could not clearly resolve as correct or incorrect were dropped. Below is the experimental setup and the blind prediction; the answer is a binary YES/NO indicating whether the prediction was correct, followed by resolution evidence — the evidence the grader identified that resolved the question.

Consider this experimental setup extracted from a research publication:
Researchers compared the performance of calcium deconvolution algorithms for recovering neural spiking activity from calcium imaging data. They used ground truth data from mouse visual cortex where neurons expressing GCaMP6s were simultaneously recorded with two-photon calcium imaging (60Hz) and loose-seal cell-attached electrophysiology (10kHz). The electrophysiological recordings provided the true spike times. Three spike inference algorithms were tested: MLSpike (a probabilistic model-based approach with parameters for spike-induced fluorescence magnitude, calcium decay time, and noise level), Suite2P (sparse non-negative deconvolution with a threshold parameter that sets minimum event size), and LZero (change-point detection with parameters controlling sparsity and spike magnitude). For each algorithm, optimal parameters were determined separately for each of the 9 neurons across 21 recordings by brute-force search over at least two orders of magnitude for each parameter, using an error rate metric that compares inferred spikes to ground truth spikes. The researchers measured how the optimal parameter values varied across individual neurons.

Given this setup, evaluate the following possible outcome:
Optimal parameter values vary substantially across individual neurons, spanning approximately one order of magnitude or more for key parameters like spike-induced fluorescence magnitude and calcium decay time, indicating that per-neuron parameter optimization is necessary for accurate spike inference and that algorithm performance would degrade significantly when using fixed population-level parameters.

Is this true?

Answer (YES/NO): YES